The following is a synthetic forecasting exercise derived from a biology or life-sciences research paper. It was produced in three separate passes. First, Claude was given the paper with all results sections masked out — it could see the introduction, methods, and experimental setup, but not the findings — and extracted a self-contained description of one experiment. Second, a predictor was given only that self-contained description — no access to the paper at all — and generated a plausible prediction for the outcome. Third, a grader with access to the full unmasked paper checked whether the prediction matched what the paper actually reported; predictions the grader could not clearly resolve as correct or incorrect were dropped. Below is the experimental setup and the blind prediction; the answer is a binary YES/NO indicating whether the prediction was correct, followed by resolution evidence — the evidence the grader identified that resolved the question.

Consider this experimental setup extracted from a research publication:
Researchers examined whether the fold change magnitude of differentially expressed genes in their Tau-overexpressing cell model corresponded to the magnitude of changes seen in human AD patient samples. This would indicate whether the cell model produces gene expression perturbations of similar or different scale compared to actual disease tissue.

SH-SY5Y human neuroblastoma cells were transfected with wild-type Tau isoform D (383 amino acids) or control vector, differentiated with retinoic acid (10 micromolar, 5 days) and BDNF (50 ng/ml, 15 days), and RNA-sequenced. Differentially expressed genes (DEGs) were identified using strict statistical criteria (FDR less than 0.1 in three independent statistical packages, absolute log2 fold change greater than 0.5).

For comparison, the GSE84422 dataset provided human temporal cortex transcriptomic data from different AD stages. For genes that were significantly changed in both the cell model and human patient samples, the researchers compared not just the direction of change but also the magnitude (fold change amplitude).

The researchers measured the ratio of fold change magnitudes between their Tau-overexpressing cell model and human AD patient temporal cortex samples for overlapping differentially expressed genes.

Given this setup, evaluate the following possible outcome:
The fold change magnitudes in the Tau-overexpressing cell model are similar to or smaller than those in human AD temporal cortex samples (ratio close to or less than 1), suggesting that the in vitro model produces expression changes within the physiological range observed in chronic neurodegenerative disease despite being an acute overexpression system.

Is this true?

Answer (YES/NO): NO